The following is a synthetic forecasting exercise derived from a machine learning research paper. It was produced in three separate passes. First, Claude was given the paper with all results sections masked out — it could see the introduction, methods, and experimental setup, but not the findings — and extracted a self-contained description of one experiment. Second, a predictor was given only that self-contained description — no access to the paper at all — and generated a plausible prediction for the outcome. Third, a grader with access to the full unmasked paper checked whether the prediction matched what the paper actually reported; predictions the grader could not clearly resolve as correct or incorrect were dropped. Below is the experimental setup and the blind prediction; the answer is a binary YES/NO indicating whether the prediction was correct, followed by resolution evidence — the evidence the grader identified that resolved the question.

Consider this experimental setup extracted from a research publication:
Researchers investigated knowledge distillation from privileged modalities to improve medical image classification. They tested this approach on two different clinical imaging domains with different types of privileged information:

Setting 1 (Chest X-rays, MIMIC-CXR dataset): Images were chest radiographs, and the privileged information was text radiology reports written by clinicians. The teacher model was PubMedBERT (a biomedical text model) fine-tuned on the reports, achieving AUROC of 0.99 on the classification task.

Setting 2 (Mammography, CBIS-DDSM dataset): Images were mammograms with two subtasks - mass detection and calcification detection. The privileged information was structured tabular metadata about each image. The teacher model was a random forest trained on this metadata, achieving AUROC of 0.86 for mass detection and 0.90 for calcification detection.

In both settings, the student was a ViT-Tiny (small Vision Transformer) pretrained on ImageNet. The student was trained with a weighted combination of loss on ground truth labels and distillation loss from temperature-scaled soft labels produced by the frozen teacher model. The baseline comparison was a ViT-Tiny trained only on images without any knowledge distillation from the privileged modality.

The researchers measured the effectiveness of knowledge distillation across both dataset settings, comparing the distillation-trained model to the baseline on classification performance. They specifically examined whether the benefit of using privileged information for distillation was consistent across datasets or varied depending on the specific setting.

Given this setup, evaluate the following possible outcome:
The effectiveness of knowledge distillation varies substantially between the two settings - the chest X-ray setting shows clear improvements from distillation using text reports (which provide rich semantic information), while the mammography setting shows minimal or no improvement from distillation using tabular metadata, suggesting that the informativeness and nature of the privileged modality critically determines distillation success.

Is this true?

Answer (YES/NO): YES